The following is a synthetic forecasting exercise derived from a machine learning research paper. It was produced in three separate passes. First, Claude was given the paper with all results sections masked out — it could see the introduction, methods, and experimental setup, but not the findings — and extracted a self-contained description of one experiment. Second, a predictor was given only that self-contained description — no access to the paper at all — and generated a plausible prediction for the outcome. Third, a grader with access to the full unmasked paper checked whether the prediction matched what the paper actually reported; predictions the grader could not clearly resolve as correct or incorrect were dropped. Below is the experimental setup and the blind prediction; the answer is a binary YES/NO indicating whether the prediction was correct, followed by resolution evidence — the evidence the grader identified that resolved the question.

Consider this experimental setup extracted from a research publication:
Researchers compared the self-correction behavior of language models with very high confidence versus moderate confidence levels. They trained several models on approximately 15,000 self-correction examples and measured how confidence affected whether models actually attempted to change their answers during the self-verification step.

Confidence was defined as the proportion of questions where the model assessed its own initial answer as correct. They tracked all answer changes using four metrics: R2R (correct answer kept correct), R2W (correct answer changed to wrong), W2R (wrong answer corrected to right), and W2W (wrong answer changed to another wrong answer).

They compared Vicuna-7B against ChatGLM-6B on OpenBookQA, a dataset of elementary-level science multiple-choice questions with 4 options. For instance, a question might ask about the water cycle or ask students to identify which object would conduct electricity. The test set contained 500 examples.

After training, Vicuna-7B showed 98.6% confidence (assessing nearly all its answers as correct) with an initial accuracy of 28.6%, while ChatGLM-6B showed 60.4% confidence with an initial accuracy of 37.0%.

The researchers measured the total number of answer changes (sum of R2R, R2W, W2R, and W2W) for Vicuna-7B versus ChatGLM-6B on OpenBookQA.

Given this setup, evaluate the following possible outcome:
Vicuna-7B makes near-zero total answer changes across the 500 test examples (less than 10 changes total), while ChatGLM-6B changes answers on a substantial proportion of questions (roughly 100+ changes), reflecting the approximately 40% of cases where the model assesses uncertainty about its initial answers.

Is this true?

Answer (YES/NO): YES